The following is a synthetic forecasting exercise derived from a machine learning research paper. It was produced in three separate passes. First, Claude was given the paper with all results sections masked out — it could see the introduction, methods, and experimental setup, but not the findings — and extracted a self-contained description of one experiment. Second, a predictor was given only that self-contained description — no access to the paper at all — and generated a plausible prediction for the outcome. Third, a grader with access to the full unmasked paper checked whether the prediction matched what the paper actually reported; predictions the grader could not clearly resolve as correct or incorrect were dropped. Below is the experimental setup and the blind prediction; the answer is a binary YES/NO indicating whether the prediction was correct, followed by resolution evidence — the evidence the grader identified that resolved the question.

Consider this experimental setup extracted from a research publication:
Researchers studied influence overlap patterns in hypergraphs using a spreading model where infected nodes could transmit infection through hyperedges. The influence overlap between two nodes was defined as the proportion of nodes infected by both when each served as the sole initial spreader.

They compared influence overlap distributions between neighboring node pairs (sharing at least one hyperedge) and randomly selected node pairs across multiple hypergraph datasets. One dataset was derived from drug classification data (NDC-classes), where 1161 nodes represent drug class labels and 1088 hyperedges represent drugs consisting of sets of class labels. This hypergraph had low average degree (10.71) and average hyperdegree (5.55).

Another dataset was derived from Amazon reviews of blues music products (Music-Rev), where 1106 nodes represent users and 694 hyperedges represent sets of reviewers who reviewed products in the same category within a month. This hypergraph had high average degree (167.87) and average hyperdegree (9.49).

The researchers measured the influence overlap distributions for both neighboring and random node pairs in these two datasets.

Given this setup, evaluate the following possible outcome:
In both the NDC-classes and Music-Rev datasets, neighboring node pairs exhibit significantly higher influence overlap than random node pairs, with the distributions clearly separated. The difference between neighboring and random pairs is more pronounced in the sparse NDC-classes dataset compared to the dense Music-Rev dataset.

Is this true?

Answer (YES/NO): NO